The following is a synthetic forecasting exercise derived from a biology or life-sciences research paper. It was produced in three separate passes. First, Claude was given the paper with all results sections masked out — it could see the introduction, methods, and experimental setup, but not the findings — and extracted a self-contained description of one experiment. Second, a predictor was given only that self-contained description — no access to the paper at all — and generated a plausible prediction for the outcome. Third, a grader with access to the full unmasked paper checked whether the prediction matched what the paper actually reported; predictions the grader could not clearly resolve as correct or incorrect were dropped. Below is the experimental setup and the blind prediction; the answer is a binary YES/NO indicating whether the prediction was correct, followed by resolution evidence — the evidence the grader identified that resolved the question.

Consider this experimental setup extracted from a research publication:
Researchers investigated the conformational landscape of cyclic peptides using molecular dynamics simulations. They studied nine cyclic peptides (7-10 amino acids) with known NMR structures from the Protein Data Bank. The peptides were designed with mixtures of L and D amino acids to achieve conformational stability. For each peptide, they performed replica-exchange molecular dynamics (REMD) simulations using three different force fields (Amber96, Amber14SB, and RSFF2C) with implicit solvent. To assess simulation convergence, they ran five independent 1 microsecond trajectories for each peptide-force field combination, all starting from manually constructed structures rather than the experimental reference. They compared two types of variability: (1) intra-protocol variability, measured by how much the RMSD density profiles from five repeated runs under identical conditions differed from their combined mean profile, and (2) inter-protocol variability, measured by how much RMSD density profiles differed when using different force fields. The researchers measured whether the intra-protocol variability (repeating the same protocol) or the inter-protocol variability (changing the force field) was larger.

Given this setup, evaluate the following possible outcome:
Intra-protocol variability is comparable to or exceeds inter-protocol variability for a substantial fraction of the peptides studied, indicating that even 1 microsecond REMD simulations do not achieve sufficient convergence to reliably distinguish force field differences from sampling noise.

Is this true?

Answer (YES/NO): NO